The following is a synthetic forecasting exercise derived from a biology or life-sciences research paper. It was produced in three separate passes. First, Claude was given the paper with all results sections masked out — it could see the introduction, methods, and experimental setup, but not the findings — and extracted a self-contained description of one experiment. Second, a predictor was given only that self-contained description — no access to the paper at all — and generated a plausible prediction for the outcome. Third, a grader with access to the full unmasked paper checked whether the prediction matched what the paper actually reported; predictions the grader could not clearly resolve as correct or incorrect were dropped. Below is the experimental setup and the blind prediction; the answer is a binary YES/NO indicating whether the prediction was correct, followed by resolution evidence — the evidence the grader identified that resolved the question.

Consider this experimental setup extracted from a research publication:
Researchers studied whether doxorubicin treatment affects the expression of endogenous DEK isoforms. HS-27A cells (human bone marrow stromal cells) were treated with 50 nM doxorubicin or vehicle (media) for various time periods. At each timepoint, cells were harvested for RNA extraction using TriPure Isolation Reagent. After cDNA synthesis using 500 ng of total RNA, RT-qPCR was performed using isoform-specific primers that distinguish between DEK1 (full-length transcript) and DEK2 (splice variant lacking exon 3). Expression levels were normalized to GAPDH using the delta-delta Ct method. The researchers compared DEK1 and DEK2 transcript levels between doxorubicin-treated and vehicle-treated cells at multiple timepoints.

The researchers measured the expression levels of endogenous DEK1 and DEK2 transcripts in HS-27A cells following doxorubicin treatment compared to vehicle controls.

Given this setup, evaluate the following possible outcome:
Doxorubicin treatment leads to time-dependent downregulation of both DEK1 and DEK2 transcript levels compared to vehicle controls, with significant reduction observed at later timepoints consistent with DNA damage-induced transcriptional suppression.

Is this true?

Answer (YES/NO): NO